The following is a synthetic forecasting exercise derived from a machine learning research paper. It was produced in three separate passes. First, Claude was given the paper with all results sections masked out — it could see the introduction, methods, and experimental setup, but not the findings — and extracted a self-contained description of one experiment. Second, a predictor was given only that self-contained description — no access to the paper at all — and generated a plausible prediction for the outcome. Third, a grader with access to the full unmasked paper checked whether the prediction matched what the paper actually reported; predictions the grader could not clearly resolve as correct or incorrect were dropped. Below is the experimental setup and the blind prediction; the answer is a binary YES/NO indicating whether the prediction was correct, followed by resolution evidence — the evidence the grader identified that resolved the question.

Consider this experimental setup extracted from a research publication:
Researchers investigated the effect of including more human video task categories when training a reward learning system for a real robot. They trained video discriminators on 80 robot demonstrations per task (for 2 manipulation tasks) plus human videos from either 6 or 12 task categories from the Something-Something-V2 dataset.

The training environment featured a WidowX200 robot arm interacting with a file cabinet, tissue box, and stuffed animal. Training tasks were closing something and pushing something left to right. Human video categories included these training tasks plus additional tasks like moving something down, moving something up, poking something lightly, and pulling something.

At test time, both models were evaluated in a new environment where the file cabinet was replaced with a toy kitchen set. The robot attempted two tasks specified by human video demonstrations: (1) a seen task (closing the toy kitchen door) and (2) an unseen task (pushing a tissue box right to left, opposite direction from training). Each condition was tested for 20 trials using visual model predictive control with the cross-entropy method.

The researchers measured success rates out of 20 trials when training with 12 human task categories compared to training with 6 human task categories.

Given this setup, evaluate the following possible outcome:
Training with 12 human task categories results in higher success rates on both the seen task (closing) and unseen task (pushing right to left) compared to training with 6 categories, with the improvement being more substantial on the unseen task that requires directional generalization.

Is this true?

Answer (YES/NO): NO